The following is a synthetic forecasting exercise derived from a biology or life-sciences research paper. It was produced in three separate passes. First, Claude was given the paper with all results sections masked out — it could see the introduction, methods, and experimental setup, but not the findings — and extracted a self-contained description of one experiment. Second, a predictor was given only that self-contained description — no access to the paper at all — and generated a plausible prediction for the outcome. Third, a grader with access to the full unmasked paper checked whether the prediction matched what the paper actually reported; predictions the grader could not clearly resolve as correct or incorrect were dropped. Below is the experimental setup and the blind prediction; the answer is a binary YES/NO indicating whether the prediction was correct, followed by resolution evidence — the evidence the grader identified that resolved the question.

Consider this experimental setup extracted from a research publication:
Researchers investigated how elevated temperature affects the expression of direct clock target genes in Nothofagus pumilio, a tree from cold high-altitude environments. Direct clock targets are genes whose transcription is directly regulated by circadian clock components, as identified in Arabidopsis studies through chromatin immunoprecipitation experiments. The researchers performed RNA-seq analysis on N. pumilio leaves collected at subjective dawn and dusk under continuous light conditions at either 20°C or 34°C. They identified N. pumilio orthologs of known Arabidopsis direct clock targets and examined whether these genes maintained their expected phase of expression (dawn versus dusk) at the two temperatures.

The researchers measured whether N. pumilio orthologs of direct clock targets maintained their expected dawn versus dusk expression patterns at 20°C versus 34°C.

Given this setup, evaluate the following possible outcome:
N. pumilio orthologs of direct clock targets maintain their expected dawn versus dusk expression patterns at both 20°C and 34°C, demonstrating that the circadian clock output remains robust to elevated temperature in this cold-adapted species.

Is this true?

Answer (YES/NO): NO